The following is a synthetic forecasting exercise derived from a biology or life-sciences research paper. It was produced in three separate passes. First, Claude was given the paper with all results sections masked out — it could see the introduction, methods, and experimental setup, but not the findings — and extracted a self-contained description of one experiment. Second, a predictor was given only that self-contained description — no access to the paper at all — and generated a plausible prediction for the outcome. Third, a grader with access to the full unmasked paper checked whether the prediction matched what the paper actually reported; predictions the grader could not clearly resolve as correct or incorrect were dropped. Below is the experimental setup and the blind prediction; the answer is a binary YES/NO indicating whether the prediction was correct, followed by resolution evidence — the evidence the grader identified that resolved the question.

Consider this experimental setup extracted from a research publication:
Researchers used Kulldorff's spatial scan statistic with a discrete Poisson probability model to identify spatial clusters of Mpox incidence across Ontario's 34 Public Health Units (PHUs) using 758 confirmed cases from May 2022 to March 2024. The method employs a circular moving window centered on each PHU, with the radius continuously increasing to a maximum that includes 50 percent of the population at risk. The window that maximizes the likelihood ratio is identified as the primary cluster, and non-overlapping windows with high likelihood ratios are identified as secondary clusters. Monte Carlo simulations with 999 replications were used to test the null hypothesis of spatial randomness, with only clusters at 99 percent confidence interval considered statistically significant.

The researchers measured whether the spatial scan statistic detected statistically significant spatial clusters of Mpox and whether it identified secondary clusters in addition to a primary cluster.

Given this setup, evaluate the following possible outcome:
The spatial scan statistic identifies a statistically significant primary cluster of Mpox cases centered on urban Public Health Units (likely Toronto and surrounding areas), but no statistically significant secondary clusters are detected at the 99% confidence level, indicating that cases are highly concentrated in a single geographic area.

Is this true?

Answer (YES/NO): NO